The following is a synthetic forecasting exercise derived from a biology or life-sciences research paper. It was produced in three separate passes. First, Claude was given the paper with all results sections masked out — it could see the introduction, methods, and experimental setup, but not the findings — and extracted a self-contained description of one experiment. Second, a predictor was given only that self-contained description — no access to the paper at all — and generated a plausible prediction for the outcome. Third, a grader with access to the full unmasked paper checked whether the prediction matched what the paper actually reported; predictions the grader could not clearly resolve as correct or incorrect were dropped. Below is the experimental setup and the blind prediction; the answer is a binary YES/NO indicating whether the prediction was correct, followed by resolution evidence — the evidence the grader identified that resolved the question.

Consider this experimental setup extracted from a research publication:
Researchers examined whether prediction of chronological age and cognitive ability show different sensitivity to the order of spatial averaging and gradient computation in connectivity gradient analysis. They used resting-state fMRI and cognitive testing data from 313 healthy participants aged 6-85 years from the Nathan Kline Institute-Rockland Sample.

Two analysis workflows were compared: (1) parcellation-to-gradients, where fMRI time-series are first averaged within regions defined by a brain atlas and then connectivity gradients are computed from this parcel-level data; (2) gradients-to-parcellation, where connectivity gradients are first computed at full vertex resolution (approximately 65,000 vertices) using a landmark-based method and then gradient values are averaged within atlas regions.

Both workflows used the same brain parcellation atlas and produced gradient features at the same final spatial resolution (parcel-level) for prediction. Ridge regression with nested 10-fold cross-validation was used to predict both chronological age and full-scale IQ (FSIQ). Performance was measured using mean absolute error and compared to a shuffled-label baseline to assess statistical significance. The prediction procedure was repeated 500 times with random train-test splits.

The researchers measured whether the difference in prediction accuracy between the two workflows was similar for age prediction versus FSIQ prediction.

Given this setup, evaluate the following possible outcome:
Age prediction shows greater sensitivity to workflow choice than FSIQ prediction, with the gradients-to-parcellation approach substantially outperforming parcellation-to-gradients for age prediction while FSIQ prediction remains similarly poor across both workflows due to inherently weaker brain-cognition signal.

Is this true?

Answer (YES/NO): NO